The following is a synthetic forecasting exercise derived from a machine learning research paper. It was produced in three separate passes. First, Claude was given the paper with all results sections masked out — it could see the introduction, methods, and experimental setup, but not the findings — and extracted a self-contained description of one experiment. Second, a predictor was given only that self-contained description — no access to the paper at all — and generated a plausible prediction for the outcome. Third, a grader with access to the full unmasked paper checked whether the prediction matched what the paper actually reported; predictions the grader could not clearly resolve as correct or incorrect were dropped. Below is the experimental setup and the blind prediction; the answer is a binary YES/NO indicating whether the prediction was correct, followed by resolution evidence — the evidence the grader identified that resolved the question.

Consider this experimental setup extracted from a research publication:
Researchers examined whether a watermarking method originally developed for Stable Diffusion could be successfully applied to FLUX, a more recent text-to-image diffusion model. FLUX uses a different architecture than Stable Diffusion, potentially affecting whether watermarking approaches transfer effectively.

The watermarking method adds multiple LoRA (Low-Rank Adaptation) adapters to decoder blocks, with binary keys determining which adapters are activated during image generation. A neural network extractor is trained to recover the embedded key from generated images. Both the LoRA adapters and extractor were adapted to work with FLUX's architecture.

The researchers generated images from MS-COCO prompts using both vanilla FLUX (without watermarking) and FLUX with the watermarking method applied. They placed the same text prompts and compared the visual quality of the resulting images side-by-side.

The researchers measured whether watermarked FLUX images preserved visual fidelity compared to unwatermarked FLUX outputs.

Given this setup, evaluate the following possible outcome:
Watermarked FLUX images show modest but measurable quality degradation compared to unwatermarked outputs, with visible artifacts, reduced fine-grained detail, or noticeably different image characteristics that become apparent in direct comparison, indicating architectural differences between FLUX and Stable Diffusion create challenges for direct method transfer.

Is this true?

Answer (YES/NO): NO